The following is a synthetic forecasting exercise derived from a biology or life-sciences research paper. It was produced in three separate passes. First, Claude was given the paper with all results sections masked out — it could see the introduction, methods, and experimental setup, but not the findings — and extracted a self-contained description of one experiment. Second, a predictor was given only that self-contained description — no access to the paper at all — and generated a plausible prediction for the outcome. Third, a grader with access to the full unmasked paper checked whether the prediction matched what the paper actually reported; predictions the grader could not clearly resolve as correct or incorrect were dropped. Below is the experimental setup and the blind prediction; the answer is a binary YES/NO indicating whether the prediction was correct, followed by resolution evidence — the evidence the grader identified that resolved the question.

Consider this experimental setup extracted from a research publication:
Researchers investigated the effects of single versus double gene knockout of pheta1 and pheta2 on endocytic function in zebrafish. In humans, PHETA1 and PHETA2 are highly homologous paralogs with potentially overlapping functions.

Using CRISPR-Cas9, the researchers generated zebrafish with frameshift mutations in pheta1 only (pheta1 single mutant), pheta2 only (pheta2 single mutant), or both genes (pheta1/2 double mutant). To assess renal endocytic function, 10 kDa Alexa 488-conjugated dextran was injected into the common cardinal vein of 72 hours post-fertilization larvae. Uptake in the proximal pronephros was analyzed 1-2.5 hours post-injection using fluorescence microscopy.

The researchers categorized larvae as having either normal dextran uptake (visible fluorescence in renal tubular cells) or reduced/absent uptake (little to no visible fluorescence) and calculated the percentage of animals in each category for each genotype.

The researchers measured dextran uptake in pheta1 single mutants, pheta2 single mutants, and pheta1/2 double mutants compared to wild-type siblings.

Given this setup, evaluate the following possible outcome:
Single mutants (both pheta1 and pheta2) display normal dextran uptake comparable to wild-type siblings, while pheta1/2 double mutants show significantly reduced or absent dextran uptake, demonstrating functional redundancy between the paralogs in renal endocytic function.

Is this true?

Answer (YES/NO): NO